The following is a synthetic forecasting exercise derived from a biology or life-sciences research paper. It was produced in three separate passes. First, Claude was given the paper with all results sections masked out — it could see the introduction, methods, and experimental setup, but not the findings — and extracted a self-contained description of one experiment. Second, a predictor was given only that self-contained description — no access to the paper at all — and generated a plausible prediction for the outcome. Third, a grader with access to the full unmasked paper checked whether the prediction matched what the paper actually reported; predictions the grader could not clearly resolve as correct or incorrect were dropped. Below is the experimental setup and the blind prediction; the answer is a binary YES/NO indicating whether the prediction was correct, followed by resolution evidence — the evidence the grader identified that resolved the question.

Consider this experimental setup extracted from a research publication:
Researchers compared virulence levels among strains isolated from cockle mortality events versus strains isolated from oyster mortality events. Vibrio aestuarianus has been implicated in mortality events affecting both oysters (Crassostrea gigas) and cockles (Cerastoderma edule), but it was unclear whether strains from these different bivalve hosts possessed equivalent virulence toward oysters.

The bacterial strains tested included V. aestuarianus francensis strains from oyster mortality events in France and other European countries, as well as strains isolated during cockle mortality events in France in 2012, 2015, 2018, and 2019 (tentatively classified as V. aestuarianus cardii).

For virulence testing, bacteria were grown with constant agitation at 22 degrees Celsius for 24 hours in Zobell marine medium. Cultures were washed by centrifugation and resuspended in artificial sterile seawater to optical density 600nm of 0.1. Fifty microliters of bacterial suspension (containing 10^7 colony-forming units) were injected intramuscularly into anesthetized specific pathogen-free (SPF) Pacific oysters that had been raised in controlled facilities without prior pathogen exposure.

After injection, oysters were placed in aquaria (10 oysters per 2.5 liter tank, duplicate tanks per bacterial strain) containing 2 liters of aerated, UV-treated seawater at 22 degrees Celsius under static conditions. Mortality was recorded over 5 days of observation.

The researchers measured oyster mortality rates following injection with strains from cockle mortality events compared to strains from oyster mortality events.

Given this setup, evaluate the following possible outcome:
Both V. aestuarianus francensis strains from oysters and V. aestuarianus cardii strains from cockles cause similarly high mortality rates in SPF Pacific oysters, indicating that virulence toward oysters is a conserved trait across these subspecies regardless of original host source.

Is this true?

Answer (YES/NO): NO